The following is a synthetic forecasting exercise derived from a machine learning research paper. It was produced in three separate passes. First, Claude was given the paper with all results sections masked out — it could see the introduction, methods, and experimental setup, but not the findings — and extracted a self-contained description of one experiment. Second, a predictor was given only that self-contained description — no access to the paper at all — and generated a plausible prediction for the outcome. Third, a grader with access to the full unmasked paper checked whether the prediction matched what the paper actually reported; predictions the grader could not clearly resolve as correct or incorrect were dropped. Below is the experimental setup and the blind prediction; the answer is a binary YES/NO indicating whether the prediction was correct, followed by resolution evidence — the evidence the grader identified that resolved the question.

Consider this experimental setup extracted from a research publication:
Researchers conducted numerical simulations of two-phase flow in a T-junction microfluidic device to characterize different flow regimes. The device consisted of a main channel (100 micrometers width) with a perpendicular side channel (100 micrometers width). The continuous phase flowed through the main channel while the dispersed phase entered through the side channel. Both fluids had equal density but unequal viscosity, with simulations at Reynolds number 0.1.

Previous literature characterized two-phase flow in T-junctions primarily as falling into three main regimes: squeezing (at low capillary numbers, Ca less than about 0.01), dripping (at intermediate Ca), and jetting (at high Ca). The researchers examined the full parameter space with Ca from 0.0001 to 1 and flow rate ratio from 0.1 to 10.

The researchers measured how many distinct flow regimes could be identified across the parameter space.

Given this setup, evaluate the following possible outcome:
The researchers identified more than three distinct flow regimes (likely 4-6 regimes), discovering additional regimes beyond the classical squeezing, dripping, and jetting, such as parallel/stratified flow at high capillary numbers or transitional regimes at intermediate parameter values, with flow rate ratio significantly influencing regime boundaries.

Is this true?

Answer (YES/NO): YES